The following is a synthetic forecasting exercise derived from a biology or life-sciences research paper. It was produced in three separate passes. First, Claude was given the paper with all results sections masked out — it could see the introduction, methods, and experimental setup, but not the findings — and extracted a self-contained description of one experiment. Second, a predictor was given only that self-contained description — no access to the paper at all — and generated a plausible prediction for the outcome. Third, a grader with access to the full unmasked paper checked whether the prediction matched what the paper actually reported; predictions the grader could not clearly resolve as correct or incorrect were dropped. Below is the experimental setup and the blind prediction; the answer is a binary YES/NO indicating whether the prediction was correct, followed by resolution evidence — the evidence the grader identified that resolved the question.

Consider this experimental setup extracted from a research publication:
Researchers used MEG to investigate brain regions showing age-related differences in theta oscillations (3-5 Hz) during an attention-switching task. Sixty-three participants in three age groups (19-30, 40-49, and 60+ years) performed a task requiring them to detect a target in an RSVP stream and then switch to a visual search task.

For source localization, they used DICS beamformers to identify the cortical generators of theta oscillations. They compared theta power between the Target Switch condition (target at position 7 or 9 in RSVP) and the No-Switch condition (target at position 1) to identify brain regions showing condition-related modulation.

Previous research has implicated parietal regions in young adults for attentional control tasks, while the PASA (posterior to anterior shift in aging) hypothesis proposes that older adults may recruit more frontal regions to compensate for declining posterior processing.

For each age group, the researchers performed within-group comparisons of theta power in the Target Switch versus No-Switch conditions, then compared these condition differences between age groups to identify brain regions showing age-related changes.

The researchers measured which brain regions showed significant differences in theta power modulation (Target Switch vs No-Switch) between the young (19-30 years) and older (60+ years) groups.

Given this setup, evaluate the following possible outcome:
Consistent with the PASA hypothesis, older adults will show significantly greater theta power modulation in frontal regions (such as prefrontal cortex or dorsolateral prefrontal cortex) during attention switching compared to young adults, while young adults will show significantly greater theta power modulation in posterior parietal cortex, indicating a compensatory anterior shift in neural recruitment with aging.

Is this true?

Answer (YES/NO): NO